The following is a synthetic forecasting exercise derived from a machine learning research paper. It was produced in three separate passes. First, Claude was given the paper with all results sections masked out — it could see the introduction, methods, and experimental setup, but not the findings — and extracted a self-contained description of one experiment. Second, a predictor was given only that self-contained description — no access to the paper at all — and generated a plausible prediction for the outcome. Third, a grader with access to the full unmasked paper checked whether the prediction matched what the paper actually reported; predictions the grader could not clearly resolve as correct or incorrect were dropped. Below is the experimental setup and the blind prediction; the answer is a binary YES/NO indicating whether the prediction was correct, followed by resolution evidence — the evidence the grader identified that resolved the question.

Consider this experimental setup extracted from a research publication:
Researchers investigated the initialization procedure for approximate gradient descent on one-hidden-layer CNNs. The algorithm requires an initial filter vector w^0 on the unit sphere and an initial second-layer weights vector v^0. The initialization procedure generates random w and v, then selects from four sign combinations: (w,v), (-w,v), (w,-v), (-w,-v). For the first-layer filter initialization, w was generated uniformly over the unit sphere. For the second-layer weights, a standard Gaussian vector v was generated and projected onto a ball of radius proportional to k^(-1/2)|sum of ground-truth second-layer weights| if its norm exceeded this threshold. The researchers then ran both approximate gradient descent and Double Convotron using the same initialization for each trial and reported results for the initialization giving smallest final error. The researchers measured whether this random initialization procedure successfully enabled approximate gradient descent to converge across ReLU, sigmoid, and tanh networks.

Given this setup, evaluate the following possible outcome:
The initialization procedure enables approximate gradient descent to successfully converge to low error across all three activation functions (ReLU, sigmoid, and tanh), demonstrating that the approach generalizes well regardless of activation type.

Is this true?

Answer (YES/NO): YES